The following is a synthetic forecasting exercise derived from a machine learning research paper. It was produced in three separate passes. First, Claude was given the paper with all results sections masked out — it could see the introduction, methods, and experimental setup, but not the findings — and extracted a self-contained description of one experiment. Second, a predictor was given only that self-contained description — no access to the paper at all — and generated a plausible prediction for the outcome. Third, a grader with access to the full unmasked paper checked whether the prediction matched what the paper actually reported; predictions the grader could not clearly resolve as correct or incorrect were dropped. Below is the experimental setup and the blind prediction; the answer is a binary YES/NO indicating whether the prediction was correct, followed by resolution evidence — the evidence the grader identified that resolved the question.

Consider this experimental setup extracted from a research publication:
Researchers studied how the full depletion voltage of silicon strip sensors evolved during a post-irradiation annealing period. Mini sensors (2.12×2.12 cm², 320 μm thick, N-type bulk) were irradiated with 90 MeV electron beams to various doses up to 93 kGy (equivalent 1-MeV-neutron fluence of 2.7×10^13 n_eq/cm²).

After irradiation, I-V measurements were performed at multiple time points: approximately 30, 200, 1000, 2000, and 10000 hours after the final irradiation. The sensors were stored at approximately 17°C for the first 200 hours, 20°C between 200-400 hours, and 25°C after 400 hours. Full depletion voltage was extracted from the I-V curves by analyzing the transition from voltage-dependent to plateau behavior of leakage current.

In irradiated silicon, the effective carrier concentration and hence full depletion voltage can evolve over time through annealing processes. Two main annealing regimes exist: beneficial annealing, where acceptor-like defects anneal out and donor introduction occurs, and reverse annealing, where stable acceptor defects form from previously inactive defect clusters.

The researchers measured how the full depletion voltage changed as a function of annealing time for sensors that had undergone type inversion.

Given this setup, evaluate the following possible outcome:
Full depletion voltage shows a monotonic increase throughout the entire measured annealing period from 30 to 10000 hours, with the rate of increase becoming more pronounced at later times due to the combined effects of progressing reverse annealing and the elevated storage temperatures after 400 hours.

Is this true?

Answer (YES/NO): NO